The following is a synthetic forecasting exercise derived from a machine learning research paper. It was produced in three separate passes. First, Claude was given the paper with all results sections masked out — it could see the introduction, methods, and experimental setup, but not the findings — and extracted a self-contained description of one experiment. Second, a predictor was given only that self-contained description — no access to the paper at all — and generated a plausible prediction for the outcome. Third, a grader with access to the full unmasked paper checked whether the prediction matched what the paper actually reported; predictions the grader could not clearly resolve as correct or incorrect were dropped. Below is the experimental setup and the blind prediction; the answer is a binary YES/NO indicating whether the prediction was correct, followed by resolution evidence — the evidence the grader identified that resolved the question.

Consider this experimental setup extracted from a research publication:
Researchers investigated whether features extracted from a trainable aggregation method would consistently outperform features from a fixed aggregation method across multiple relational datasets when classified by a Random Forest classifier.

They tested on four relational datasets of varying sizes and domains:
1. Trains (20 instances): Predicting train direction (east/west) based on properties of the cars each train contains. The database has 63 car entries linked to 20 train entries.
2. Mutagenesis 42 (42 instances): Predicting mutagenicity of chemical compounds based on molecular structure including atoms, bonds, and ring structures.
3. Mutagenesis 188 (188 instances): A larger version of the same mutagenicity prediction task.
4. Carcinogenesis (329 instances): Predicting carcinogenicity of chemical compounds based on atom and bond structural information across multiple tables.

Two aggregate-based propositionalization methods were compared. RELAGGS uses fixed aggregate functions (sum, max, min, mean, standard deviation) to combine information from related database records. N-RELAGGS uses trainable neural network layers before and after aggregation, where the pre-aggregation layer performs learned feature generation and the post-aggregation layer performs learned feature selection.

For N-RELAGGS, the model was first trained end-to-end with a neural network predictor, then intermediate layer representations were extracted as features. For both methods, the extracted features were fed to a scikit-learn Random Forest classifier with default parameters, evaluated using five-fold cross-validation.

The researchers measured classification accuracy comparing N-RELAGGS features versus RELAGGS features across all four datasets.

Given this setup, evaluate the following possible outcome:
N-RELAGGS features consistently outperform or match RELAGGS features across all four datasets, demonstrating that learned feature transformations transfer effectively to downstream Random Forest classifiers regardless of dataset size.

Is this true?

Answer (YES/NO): NO